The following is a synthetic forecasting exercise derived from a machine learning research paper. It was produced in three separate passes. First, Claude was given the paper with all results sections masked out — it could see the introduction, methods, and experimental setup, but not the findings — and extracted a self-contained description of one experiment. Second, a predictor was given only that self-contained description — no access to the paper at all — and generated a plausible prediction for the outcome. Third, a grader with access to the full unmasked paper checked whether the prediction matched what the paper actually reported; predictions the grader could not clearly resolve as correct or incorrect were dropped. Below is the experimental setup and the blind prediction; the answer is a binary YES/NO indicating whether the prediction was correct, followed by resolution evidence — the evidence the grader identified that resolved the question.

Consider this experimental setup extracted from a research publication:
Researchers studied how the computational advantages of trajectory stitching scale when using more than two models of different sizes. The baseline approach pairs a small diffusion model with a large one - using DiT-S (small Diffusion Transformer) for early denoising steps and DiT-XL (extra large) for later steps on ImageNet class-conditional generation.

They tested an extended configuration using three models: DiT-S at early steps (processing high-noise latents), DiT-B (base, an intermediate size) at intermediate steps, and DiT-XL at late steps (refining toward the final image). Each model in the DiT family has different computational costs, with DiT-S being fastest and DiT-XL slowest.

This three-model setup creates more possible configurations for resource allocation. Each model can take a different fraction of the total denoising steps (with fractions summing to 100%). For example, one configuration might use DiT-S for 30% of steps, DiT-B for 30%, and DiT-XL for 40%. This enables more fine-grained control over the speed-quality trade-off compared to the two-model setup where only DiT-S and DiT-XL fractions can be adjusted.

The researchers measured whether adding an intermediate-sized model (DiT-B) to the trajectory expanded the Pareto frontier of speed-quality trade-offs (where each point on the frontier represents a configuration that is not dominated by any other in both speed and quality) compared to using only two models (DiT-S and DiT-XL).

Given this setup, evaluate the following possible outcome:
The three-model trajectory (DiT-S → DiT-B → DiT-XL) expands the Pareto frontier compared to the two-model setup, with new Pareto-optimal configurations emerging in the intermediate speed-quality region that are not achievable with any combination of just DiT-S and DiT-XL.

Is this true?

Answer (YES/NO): YES